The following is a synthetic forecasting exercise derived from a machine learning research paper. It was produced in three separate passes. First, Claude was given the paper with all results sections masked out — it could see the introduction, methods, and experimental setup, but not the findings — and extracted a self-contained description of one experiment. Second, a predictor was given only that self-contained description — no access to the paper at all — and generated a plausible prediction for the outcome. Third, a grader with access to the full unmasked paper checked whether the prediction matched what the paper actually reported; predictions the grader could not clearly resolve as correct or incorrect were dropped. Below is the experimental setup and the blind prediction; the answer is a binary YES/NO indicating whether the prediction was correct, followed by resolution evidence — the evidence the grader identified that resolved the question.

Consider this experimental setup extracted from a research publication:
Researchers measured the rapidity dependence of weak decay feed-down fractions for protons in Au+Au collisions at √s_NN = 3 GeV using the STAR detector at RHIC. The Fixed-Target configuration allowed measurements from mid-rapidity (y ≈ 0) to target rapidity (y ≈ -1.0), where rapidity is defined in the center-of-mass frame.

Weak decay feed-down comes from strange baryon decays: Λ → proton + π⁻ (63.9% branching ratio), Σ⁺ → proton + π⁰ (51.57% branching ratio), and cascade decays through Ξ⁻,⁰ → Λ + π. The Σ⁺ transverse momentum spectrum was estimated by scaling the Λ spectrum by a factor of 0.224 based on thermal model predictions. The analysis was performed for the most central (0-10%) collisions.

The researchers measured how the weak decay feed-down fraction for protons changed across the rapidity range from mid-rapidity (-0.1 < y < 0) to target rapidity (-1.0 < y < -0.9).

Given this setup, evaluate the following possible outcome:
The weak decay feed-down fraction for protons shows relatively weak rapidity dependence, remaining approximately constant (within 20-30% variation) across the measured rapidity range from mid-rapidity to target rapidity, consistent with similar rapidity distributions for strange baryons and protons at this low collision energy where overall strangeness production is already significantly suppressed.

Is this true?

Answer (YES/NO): NO